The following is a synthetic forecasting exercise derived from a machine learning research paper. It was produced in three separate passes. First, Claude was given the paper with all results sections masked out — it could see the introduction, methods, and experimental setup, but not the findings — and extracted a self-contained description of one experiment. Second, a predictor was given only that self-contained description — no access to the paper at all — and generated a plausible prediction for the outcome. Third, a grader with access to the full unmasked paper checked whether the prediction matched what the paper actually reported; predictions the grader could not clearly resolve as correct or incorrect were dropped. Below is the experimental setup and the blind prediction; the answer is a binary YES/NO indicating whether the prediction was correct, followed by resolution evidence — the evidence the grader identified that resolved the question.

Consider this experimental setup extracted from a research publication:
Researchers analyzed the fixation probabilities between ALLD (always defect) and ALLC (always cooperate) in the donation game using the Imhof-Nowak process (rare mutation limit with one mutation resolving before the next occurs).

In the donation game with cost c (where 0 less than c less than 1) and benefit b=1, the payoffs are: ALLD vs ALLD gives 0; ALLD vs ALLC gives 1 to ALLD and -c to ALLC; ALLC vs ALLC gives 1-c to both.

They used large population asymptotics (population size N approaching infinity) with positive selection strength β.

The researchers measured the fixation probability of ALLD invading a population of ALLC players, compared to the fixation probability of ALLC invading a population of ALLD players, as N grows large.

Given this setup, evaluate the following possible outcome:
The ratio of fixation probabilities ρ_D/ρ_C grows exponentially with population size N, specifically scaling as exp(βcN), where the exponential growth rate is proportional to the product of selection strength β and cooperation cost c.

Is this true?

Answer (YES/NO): YES